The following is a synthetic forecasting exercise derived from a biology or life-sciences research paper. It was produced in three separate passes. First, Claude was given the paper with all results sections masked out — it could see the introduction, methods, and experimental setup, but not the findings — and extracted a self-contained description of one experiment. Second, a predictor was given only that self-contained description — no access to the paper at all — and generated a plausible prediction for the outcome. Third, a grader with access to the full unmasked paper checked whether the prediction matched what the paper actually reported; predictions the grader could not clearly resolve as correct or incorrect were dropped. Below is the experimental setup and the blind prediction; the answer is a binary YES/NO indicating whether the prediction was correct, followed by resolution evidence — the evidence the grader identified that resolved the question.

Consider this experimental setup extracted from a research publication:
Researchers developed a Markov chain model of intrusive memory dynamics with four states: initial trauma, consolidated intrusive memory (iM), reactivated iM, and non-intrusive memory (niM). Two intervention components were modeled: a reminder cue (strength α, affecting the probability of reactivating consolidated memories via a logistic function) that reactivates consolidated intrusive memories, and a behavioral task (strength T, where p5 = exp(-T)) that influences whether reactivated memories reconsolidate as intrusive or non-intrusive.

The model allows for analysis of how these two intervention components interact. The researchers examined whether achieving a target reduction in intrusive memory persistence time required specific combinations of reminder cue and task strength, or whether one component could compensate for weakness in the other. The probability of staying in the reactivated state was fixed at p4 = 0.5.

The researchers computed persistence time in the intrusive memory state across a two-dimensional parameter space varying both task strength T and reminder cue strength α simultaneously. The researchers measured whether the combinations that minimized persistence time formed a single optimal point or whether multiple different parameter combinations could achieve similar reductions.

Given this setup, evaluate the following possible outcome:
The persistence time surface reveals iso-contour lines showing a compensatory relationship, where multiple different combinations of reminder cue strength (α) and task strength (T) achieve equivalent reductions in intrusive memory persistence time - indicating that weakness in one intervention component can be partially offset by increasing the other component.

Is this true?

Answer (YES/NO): YES